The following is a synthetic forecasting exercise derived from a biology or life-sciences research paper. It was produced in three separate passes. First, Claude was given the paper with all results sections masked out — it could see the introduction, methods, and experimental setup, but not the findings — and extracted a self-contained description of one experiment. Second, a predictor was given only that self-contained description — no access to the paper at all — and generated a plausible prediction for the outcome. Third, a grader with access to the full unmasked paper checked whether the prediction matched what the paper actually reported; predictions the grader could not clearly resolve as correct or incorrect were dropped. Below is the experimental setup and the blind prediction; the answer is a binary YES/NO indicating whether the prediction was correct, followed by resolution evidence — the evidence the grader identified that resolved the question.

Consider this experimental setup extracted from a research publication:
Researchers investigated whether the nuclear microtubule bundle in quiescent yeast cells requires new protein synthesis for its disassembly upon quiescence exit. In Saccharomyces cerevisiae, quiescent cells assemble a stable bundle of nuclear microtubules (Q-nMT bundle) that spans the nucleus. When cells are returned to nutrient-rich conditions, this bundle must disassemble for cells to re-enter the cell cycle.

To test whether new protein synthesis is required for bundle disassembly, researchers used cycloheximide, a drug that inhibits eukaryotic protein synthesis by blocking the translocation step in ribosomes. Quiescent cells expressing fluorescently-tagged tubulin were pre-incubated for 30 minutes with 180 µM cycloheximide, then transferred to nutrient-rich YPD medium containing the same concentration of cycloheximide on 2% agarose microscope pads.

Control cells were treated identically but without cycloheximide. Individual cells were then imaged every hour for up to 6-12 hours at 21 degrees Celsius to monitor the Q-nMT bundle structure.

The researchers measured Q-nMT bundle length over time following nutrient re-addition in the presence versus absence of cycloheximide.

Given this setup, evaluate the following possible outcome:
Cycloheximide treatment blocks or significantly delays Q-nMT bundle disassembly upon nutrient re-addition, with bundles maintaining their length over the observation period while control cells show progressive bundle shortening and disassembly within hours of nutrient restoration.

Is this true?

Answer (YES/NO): YES